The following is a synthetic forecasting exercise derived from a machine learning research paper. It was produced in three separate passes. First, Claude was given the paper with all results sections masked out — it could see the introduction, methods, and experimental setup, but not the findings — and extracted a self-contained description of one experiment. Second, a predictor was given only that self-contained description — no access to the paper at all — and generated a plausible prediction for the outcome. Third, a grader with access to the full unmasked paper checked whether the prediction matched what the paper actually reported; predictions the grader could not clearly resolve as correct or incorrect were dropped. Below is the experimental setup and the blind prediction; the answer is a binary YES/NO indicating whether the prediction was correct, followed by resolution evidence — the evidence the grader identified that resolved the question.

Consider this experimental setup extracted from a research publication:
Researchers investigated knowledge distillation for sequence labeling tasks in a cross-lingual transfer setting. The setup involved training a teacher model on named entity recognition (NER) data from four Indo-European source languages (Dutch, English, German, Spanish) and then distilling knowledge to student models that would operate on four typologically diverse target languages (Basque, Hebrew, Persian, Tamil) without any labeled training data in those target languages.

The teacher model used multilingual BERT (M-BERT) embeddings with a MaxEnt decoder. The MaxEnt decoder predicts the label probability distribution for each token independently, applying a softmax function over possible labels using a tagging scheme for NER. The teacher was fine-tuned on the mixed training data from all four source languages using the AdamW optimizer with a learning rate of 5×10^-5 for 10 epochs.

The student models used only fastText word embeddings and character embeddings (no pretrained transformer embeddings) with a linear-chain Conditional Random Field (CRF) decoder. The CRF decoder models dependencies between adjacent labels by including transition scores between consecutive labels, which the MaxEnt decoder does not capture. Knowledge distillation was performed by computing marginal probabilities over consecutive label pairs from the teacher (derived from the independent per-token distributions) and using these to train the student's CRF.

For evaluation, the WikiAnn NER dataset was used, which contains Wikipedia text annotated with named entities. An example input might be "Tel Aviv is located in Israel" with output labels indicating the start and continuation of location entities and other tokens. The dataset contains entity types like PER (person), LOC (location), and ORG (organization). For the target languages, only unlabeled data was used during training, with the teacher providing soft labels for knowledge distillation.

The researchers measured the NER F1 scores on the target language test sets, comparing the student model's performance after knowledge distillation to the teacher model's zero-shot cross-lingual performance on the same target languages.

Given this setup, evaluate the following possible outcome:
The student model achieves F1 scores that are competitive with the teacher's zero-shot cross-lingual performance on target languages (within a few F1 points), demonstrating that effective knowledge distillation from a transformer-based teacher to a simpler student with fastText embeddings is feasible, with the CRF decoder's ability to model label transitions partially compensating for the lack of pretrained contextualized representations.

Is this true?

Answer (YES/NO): NO